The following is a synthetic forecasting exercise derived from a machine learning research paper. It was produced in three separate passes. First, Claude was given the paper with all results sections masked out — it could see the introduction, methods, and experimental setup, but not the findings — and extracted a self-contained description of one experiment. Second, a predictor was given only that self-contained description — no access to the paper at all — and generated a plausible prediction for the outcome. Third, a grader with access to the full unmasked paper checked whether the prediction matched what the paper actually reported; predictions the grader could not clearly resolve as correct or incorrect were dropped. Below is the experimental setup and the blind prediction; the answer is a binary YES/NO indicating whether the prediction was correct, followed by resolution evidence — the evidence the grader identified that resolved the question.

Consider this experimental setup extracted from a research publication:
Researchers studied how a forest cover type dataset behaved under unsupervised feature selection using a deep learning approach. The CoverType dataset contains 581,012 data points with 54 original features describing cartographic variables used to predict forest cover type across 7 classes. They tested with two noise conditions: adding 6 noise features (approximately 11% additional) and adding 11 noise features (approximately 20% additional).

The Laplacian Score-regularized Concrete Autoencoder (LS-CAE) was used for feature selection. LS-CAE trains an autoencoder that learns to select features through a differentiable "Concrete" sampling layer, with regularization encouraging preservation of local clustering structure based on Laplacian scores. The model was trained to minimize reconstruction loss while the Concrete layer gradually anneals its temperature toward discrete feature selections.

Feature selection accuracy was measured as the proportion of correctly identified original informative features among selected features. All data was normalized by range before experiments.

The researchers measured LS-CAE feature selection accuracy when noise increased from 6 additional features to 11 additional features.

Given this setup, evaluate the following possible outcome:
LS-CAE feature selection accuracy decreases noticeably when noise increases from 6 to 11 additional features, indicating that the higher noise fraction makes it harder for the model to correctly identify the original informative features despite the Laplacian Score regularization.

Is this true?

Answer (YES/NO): YES